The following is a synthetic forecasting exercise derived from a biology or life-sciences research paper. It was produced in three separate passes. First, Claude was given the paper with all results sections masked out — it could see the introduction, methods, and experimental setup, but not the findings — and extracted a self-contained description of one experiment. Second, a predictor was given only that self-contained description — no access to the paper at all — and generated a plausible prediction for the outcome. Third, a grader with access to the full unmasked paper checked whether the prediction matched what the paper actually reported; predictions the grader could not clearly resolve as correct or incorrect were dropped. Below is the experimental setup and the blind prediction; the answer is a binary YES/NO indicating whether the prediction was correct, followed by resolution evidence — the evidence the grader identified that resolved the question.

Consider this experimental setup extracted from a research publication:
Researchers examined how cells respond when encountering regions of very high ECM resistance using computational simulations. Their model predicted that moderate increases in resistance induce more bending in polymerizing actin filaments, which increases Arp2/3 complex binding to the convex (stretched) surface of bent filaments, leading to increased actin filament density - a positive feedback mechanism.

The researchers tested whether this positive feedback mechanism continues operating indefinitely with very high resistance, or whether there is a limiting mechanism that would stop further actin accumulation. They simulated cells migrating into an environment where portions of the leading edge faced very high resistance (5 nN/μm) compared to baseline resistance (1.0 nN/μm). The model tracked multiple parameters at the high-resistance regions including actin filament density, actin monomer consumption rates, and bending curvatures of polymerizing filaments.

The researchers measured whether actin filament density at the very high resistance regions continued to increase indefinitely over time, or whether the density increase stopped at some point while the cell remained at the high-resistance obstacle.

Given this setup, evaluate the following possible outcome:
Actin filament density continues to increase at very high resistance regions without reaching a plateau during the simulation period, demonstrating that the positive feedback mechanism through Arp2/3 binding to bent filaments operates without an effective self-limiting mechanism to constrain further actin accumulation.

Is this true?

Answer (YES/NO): NO